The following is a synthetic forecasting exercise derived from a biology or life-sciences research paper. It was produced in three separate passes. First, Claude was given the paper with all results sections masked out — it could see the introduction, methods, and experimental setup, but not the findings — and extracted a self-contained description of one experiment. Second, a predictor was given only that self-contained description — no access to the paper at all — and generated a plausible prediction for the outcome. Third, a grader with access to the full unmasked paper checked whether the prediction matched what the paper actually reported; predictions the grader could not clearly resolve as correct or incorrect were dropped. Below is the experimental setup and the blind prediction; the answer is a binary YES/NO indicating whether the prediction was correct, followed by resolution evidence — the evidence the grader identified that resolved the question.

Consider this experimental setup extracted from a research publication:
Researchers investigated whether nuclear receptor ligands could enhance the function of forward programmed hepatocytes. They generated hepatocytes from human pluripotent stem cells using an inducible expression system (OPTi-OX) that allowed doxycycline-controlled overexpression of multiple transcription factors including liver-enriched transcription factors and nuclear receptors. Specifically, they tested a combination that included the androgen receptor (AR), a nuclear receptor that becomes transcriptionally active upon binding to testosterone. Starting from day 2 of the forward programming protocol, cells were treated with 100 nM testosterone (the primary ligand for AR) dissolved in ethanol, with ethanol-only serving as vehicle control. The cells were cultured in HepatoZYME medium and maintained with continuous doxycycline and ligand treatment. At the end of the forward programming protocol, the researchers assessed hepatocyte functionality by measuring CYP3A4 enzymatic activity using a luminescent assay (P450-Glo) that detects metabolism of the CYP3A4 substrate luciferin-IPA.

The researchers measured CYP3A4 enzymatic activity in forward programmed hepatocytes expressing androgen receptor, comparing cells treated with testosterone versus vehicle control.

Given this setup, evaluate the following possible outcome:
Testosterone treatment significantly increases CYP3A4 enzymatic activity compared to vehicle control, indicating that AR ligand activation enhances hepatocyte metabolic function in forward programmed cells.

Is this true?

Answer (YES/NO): NO